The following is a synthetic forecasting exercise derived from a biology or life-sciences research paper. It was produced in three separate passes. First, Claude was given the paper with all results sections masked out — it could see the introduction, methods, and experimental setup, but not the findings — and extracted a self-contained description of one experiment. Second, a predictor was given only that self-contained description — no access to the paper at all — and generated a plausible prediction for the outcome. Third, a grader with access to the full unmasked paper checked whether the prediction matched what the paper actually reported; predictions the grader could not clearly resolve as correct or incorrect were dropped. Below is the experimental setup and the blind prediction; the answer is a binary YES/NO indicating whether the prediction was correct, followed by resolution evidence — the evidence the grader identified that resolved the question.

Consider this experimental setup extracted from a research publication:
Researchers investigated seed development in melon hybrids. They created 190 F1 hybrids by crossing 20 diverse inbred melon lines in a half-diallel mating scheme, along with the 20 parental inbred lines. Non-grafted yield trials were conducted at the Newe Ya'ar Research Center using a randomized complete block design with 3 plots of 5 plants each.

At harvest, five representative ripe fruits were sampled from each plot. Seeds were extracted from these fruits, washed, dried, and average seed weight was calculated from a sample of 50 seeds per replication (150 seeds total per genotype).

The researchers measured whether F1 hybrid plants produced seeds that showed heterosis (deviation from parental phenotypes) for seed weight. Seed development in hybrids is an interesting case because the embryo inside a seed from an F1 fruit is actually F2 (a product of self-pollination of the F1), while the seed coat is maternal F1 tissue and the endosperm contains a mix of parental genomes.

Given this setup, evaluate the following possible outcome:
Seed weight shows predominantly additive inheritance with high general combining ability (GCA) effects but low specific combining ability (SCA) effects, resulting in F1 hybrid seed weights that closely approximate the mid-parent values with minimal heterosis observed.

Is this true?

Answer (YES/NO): YES